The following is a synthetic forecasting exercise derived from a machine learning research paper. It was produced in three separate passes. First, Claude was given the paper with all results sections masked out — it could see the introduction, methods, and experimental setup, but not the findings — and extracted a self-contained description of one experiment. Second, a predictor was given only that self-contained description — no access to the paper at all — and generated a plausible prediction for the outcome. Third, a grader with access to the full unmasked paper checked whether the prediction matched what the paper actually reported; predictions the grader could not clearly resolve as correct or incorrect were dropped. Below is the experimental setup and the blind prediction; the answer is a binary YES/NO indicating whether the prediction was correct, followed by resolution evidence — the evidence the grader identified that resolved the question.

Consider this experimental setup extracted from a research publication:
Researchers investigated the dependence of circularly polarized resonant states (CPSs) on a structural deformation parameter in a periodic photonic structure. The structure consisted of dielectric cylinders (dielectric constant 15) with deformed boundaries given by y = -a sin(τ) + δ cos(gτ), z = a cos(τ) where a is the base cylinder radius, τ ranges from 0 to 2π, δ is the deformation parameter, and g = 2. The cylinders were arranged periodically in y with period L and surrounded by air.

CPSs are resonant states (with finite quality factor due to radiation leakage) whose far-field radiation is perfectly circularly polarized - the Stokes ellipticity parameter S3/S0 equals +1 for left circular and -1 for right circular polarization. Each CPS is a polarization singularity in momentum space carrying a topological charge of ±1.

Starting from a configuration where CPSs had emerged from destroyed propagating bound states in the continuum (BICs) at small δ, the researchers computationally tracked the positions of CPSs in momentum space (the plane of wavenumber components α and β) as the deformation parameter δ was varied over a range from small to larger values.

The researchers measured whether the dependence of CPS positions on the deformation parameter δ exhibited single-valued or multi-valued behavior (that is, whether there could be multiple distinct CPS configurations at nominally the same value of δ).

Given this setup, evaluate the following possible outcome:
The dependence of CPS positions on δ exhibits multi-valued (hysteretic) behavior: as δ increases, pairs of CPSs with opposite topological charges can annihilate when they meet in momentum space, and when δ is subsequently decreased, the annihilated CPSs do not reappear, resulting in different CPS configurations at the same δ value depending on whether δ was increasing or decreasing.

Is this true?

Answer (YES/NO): NO